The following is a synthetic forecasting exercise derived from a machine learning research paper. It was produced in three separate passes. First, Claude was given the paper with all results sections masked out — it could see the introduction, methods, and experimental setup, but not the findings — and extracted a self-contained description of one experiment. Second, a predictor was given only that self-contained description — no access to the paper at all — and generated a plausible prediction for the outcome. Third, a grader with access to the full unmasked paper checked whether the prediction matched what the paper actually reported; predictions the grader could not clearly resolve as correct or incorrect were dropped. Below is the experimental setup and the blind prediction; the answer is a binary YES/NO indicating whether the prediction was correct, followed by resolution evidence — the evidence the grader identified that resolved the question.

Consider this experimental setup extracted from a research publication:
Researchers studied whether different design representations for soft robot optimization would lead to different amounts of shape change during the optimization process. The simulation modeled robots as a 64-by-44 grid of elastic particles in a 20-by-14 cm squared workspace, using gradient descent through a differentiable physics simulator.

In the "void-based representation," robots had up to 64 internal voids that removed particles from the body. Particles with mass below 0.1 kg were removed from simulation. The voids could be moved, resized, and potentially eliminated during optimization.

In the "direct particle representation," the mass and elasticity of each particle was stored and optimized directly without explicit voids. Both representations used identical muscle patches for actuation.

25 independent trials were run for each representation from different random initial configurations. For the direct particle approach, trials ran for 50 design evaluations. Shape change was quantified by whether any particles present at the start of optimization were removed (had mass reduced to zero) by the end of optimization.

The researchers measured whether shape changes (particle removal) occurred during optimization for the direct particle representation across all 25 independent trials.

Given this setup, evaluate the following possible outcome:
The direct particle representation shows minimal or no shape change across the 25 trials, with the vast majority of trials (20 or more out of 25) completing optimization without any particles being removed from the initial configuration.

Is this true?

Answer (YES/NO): YES